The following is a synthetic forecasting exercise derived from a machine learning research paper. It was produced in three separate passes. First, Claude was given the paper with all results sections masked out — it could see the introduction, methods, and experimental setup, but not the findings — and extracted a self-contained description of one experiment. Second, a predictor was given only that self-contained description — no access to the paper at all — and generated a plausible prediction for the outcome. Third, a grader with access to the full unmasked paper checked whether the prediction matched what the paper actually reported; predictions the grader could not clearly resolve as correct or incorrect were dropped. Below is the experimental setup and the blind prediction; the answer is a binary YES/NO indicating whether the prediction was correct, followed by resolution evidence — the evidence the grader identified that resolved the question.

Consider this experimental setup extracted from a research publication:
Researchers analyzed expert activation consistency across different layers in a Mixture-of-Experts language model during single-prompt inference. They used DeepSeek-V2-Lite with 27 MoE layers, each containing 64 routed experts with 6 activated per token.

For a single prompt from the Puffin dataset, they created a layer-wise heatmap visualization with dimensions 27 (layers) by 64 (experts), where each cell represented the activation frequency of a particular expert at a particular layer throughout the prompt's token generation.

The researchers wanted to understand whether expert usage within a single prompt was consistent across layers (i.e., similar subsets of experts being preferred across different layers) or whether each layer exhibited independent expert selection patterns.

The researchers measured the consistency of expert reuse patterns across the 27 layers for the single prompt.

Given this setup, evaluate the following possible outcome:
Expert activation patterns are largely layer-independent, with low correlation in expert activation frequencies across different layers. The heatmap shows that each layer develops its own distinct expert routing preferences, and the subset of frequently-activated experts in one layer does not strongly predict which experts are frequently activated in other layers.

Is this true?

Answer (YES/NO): NO